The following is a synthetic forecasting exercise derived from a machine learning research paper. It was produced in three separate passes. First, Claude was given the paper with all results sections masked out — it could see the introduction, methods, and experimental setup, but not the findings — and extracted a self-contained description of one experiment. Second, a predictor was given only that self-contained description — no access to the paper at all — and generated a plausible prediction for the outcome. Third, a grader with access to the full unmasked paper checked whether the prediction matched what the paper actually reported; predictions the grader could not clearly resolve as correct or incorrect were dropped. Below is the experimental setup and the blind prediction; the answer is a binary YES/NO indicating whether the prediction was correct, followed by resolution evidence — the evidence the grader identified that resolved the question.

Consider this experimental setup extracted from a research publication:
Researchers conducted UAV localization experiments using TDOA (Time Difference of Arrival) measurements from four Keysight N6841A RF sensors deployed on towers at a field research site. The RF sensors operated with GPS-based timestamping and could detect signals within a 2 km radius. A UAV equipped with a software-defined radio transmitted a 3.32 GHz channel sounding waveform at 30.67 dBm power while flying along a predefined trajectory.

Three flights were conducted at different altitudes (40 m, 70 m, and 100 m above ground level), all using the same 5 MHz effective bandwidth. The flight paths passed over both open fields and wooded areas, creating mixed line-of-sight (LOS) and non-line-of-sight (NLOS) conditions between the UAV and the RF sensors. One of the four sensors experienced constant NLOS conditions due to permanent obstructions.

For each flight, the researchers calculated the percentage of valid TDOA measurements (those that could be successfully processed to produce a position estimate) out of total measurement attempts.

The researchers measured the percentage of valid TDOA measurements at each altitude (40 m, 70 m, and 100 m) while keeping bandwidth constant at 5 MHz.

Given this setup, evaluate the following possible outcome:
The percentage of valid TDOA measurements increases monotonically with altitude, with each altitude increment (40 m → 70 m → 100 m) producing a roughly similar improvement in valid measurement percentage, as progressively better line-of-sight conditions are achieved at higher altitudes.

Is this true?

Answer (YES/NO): YES